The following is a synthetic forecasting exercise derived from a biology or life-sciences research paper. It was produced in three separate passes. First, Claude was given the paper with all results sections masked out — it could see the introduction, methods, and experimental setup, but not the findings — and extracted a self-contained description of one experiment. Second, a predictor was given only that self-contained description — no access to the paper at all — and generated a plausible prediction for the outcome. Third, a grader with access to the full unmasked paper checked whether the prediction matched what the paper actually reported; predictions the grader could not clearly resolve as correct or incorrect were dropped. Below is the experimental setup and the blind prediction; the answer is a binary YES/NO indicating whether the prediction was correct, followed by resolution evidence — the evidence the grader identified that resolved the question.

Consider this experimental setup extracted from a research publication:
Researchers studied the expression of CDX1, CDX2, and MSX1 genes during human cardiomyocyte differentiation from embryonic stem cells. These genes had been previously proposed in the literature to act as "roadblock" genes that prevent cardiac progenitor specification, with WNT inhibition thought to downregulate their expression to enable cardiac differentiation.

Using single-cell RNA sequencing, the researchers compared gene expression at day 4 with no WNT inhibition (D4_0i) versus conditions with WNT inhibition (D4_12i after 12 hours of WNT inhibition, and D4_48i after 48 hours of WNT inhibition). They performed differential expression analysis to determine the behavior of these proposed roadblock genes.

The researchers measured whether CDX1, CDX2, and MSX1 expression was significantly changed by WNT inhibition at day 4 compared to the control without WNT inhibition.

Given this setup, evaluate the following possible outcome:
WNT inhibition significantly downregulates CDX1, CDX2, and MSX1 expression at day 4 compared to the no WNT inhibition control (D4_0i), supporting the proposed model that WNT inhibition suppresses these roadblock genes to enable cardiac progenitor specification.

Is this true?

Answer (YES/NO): NO